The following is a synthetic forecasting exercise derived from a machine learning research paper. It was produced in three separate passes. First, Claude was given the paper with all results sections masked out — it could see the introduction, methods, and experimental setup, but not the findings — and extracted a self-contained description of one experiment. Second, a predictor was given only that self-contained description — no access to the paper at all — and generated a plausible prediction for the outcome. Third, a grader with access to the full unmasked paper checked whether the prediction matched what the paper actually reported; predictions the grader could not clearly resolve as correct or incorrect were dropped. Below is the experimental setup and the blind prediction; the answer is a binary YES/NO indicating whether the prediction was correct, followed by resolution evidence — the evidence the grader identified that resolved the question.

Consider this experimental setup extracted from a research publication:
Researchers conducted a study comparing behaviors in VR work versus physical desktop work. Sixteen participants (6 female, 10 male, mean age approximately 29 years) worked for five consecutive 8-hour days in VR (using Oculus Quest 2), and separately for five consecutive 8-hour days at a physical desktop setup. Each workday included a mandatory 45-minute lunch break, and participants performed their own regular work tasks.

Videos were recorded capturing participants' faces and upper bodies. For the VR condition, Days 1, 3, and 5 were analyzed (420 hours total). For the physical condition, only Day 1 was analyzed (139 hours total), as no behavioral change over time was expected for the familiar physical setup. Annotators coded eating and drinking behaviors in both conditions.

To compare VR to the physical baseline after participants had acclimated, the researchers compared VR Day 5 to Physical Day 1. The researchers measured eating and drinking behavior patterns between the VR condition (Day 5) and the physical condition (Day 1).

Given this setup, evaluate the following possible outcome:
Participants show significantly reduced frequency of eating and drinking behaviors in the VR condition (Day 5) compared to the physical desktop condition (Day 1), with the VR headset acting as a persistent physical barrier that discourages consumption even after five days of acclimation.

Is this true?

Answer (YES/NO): YES